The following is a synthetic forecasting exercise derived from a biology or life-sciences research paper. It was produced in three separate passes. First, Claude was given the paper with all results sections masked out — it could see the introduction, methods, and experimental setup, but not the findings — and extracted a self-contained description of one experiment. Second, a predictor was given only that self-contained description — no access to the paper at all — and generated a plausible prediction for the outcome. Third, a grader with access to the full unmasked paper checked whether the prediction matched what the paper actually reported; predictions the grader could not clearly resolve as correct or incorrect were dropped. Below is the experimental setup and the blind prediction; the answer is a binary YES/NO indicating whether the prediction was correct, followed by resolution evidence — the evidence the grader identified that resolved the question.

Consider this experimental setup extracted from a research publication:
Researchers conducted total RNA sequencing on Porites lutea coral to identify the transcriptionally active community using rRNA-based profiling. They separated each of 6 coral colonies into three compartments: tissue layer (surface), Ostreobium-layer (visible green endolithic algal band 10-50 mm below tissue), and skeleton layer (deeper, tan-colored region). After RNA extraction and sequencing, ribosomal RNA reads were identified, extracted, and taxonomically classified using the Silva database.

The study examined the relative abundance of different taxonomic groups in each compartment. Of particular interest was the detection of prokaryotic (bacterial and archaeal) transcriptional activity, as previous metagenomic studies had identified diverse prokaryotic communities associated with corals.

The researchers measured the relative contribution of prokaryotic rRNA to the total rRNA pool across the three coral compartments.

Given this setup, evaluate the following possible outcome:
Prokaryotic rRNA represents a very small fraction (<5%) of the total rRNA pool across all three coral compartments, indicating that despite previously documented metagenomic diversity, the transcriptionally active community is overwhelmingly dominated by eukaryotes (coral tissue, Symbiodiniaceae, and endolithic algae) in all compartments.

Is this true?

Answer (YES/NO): NO